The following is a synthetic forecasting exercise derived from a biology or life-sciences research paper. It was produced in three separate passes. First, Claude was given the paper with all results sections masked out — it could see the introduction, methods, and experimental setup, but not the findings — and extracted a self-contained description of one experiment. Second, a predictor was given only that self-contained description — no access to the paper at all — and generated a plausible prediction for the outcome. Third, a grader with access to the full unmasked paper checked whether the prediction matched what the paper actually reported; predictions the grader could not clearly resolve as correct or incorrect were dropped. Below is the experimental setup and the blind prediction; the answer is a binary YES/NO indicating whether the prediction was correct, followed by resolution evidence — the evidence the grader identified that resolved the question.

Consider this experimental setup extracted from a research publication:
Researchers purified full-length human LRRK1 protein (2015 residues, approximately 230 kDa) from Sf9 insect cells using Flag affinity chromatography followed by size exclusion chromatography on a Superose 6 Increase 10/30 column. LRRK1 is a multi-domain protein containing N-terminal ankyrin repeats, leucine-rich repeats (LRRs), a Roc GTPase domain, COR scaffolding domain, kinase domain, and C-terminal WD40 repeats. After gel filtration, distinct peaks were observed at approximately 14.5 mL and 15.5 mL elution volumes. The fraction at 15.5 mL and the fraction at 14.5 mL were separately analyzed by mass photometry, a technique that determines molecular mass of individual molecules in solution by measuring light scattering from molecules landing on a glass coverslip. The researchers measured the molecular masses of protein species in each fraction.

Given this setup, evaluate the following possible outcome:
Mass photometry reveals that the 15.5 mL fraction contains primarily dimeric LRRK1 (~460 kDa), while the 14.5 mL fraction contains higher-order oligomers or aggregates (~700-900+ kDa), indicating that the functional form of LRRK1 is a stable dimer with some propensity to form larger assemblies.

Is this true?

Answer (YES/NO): NO